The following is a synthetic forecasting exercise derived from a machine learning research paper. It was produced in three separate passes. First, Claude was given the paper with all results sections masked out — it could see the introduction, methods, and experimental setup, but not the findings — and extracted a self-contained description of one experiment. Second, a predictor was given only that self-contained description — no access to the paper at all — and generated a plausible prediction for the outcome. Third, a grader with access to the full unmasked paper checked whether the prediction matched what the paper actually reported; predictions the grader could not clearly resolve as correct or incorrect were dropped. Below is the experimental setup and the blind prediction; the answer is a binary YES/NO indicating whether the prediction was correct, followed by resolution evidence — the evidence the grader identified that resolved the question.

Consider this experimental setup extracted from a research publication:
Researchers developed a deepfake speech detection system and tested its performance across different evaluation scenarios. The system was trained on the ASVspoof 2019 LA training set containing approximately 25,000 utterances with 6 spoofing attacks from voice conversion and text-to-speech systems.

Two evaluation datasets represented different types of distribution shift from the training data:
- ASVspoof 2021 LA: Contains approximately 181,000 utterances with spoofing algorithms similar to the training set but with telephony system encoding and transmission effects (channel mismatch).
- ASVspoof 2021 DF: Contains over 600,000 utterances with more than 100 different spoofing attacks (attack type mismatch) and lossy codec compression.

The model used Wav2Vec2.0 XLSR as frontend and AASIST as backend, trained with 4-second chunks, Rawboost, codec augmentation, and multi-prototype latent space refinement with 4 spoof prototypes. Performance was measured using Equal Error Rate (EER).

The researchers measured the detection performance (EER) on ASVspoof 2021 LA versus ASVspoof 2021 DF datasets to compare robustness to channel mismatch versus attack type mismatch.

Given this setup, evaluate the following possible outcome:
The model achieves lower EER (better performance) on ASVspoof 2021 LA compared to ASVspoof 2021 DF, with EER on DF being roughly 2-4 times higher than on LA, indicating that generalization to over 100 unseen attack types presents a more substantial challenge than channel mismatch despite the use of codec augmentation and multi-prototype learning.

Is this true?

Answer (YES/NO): NO